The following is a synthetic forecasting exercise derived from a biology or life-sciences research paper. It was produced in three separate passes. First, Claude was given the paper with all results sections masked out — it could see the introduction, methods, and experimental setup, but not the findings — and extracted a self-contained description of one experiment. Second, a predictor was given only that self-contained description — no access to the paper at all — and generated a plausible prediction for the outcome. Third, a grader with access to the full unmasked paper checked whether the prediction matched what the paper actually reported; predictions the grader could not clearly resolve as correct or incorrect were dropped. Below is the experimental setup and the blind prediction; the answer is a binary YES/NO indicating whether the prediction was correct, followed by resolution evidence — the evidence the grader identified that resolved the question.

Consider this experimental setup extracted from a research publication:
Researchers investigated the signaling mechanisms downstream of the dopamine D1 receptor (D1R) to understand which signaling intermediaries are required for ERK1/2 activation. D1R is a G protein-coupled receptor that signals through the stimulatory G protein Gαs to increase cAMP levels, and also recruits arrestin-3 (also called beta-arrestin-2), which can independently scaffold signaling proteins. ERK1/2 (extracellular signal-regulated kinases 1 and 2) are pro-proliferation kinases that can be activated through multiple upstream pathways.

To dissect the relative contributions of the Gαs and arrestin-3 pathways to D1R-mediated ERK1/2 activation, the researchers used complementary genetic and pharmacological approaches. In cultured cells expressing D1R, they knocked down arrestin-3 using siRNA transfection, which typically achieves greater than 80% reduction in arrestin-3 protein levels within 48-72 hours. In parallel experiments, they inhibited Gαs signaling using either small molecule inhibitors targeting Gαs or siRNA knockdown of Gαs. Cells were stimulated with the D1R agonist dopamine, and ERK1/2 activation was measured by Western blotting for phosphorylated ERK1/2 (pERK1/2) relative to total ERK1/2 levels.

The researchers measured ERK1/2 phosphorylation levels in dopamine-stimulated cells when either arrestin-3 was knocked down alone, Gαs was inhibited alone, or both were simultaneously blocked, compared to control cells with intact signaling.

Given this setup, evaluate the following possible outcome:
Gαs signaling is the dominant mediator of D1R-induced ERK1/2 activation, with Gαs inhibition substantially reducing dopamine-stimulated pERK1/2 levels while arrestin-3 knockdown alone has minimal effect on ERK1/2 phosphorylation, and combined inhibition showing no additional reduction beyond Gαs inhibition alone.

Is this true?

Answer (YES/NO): NO